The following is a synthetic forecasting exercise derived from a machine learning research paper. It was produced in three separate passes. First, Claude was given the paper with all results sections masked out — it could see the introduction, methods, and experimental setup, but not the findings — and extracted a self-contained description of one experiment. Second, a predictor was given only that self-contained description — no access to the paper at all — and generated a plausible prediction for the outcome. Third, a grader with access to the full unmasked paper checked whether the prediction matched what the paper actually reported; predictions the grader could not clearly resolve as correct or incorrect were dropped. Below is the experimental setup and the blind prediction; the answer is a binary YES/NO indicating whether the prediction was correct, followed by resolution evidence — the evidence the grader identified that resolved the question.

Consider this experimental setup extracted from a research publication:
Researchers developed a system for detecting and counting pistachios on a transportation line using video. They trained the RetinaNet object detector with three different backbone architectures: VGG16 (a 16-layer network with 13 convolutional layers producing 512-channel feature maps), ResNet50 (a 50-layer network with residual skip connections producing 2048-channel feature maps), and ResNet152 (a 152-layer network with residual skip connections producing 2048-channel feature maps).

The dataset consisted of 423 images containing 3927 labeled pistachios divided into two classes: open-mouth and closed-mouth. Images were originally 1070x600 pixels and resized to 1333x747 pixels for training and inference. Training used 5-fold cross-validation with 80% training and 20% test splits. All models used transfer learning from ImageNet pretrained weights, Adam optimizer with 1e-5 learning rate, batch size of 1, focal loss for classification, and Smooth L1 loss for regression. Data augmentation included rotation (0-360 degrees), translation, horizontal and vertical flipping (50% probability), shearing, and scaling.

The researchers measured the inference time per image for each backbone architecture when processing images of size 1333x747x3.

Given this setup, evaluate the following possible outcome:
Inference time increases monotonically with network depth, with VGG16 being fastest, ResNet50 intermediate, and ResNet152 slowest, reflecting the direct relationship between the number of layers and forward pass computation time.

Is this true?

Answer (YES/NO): YES